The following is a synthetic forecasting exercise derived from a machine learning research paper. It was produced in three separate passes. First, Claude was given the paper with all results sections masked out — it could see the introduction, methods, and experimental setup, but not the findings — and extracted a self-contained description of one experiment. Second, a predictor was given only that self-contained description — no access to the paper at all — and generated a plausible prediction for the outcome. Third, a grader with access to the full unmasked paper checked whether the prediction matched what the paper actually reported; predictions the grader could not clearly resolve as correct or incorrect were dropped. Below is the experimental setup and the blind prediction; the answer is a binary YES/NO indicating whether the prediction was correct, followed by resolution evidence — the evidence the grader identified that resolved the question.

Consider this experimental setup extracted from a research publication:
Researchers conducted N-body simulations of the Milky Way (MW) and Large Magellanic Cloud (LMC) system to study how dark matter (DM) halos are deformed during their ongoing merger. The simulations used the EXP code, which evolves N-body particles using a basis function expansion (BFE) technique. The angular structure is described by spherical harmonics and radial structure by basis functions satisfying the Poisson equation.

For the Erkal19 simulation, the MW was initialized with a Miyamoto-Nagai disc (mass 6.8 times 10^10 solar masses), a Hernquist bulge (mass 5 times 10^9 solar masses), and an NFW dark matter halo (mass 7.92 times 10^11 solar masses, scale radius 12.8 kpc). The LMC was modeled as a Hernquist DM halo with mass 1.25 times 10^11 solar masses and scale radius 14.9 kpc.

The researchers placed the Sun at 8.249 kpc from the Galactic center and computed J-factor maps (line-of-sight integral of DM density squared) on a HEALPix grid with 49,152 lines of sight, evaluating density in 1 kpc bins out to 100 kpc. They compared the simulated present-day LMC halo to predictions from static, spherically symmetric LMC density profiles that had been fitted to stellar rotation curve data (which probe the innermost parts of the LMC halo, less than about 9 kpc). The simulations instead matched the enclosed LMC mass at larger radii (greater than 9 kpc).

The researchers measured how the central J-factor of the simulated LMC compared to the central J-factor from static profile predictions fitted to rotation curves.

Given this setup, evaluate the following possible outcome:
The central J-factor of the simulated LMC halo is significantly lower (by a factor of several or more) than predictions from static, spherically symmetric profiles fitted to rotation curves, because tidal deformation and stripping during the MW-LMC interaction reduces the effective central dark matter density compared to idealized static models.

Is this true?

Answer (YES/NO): NO